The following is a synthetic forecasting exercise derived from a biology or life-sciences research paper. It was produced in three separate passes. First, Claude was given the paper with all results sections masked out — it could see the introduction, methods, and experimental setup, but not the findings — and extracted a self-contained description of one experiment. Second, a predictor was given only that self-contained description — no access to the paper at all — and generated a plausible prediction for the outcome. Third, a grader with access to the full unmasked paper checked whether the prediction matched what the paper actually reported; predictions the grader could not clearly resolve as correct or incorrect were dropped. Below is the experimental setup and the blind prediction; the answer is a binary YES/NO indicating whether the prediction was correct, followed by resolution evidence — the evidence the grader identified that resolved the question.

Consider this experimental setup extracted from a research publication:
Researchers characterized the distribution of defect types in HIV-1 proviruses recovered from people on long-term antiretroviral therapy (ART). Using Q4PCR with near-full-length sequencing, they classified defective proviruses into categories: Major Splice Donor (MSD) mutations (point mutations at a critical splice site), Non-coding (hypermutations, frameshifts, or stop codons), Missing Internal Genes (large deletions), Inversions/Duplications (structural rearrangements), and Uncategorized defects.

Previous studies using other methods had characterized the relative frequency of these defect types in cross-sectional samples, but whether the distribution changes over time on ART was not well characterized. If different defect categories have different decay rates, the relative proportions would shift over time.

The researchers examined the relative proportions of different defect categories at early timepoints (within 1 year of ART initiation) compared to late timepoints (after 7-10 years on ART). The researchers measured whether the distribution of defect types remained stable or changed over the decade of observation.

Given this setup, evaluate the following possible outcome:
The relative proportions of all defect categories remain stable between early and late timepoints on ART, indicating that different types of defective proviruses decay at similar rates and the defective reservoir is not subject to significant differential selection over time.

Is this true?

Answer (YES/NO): NO